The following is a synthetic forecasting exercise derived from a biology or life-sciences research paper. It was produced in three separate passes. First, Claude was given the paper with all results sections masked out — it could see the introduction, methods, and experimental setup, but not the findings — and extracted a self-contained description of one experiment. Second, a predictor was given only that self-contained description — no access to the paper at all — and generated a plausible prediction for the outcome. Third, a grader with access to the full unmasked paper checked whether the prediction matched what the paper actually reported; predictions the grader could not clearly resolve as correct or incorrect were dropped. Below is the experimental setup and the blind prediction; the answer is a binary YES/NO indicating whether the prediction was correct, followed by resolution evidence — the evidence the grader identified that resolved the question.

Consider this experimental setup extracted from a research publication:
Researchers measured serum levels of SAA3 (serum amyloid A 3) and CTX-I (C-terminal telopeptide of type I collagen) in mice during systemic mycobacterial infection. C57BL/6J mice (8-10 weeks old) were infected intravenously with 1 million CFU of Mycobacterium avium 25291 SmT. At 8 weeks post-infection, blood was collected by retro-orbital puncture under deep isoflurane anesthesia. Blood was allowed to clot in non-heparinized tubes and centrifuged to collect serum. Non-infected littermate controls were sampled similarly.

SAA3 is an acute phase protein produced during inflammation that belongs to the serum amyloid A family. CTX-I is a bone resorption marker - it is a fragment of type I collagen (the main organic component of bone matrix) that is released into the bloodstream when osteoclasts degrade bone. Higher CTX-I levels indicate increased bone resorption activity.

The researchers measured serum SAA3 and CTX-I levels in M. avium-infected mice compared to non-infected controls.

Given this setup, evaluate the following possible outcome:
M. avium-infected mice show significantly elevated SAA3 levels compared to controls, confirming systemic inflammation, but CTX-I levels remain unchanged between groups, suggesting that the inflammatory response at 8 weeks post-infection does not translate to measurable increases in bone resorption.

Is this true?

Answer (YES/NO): NO